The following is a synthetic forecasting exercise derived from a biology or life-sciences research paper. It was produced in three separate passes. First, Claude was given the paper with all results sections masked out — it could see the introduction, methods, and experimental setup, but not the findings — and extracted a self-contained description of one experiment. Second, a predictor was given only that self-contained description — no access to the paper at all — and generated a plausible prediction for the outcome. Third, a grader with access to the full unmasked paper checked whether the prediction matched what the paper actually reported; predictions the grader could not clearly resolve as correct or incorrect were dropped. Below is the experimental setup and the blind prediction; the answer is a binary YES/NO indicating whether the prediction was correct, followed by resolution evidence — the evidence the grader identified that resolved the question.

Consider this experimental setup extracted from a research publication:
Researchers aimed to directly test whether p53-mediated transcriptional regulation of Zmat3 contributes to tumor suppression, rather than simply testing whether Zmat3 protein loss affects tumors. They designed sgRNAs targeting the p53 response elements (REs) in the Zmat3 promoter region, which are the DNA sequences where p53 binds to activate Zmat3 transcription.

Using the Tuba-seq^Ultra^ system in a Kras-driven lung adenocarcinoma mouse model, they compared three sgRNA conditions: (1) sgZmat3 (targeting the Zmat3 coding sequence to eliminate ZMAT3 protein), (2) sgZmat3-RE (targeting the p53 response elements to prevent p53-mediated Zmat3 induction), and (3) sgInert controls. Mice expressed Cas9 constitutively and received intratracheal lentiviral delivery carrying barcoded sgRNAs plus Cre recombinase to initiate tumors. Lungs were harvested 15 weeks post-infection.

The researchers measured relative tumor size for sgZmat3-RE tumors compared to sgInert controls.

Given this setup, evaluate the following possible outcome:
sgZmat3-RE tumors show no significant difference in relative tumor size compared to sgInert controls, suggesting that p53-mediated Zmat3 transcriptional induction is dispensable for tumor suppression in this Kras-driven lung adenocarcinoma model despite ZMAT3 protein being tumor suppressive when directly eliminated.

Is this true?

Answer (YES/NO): NO